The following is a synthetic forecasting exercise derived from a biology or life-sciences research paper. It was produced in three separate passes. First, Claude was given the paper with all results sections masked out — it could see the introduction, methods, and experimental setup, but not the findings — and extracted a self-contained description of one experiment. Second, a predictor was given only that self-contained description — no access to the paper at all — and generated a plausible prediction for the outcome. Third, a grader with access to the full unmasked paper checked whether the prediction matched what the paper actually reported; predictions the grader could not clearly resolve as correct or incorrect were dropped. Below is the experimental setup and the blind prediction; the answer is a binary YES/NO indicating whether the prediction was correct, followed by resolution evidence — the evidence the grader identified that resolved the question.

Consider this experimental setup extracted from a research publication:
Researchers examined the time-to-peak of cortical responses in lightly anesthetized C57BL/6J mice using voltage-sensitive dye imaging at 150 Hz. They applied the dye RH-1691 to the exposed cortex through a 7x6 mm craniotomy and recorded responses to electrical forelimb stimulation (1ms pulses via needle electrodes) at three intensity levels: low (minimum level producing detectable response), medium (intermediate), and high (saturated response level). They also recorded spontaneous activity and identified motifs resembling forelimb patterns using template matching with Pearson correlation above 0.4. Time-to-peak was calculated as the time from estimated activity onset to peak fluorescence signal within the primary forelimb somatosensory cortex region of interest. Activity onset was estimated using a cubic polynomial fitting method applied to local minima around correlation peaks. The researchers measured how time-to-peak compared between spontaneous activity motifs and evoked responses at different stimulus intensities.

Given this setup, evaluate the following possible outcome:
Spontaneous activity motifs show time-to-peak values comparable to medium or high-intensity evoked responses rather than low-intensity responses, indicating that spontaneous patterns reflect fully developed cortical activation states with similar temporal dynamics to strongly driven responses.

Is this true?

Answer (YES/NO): NO